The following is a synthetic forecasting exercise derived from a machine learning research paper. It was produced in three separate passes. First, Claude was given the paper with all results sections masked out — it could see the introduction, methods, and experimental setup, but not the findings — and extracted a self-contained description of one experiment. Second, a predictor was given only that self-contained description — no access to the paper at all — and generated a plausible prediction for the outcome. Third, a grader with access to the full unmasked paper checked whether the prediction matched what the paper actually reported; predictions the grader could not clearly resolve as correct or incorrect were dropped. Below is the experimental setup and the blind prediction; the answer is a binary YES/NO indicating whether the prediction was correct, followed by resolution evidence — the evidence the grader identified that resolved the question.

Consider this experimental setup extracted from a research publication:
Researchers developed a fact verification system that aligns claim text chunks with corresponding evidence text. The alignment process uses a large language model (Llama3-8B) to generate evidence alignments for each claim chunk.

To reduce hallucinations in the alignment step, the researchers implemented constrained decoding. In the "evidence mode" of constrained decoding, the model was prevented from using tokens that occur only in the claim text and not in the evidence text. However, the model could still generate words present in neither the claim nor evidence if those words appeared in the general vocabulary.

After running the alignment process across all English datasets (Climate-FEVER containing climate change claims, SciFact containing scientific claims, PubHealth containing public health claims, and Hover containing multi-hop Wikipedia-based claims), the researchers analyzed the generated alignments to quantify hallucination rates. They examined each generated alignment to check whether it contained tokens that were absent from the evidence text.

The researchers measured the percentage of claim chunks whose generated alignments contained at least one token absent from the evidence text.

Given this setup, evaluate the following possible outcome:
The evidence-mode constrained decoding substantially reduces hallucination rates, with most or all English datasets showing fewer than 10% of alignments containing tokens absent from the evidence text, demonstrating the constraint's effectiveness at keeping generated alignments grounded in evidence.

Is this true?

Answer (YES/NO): NO